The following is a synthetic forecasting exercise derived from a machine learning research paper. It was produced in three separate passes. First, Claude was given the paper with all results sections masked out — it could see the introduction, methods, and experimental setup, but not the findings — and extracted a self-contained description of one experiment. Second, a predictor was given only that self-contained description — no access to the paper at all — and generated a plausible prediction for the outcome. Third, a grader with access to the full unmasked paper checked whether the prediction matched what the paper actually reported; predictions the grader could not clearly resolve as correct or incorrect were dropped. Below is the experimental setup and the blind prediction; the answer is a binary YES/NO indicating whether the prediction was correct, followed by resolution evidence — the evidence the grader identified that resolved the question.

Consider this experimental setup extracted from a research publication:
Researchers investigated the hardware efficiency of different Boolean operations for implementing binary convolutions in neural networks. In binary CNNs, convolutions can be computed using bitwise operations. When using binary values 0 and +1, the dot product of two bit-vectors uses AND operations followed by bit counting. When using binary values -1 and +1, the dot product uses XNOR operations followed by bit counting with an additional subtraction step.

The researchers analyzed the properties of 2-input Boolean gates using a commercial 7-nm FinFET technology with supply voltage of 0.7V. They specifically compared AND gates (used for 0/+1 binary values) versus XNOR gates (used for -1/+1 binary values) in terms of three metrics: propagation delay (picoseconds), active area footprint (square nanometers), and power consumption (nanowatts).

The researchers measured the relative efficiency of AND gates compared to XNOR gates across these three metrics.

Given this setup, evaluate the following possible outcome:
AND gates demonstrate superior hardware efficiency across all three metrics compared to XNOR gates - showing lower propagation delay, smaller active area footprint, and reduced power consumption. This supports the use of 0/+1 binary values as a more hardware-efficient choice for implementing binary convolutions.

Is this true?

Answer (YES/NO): YES